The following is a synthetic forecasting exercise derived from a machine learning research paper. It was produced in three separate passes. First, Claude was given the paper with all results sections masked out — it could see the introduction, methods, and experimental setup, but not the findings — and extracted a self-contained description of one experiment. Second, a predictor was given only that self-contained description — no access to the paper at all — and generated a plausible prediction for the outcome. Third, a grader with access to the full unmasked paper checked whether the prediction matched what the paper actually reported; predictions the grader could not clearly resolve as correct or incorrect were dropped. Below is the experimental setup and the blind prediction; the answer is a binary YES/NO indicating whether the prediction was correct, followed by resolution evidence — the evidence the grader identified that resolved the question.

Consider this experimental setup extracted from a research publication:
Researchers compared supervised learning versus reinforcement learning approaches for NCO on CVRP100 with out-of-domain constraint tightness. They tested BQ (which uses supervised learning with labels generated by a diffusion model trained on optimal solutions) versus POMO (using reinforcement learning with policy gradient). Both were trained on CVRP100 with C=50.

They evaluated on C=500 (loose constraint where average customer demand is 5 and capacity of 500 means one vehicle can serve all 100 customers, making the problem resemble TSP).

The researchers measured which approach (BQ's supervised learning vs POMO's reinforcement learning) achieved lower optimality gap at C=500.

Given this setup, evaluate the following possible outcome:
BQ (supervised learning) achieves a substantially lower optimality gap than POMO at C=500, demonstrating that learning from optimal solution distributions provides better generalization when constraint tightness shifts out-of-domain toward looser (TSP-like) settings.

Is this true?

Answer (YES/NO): YES